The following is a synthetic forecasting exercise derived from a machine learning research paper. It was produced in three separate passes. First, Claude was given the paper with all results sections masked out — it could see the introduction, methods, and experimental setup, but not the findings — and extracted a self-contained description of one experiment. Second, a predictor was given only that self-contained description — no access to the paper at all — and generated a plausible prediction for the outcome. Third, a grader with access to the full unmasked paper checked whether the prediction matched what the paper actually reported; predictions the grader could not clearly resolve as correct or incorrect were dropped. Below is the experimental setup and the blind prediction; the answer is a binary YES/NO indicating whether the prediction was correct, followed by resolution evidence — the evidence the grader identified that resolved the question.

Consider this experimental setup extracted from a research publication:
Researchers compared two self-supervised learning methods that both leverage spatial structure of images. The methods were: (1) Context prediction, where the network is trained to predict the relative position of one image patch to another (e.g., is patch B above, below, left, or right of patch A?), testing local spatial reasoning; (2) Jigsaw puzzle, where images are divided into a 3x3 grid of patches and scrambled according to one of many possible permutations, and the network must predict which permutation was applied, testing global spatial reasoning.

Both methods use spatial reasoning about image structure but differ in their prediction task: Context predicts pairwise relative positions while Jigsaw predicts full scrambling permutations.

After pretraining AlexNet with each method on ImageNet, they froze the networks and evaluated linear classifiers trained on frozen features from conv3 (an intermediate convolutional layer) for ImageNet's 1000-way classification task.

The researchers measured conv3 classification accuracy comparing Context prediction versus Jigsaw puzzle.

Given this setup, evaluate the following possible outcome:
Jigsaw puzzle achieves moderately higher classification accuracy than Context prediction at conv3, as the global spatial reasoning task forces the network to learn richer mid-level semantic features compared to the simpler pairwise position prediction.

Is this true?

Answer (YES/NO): YES